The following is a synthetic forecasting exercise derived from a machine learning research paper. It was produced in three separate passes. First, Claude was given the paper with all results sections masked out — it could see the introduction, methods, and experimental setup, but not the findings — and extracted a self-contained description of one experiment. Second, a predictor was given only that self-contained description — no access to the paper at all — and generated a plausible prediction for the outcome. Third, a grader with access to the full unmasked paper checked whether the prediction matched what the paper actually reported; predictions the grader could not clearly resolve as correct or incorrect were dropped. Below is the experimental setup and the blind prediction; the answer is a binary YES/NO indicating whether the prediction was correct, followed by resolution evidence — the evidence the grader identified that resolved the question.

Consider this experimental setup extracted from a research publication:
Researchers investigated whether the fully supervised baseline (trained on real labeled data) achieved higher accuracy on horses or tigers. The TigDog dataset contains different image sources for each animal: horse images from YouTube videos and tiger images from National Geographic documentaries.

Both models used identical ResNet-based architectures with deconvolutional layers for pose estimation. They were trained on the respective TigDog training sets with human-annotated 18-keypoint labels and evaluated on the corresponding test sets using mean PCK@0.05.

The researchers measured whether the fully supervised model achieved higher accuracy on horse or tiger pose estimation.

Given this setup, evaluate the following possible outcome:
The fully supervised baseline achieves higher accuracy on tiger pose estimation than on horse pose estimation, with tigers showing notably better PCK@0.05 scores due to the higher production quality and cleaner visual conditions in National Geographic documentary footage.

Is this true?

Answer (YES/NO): YES